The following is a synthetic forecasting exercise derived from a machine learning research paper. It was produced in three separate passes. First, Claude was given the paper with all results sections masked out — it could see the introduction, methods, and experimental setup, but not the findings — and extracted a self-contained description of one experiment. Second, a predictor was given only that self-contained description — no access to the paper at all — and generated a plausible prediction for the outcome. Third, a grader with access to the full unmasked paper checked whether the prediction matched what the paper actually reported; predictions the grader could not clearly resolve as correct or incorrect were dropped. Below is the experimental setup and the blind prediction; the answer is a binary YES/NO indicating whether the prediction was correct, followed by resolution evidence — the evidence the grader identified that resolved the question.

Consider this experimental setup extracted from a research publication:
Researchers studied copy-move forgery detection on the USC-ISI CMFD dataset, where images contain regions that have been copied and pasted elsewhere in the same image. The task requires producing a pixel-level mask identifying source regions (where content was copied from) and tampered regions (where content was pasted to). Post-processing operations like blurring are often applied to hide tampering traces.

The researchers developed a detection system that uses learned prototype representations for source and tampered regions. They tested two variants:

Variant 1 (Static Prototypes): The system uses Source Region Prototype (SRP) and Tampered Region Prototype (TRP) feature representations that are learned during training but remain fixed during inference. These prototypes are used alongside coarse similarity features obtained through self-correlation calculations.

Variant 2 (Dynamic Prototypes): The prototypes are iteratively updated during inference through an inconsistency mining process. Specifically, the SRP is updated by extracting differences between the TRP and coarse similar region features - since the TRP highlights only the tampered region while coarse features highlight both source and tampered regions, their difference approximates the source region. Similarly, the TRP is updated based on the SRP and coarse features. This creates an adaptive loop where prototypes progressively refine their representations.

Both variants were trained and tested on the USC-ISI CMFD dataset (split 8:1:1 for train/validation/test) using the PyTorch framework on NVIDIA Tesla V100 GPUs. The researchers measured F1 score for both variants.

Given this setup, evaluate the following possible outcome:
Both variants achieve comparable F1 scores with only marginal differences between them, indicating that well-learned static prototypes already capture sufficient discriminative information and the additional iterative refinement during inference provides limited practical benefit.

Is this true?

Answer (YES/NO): NO